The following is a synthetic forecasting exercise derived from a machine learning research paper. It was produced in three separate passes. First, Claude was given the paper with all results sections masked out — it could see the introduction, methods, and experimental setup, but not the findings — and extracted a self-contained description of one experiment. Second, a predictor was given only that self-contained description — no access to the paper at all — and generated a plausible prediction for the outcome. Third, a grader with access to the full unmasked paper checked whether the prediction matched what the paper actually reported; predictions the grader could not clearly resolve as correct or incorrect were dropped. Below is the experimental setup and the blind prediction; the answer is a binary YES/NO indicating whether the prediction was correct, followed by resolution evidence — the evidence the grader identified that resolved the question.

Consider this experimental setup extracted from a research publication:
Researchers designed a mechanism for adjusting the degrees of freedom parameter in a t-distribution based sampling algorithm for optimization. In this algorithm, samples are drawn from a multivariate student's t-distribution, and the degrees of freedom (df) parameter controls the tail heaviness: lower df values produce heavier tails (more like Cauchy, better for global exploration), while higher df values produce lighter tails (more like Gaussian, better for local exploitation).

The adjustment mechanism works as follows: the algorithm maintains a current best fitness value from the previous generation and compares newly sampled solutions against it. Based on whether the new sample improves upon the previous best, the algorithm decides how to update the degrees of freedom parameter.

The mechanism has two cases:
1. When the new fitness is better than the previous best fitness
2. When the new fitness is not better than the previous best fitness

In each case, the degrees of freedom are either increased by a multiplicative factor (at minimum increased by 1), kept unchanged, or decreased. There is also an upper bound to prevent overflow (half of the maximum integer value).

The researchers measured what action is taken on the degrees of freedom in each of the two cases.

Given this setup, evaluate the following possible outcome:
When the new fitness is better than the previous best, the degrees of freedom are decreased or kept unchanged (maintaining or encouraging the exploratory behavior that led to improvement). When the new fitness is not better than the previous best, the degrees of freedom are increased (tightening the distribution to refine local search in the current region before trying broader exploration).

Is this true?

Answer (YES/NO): NO